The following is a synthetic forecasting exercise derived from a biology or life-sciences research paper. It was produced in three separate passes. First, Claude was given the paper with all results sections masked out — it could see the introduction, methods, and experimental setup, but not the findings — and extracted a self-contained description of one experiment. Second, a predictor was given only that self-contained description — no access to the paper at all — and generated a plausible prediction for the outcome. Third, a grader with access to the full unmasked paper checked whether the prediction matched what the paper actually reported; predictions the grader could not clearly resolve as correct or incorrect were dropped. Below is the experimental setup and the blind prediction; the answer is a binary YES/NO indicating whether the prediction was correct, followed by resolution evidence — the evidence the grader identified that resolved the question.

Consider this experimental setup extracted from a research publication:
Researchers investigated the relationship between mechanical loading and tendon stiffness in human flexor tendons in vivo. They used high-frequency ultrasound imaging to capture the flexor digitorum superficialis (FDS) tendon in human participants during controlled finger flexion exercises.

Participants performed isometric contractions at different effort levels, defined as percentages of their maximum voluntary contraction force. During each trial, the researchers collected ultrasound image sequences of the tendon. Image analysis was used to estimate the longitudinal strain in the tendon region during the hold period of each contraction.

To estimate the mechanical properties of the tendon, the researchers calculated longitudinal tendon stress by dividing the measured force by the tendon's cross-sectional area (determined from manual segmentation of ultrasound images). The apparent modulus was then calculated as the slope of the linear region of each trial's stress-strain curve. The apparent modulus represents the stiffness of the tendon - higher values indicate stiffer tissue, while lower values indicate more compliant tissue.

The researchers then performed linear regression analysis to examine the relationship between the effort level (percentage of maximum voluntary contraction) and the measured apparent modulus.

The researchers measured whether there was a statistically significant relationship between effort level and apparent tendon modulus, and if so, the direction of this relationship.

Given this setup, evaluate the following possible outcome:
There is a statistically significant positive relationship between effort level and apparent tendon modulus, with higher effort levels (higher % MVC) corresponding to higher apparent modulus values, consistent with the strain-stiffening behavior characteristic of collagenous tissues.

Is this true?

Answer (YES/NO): YES